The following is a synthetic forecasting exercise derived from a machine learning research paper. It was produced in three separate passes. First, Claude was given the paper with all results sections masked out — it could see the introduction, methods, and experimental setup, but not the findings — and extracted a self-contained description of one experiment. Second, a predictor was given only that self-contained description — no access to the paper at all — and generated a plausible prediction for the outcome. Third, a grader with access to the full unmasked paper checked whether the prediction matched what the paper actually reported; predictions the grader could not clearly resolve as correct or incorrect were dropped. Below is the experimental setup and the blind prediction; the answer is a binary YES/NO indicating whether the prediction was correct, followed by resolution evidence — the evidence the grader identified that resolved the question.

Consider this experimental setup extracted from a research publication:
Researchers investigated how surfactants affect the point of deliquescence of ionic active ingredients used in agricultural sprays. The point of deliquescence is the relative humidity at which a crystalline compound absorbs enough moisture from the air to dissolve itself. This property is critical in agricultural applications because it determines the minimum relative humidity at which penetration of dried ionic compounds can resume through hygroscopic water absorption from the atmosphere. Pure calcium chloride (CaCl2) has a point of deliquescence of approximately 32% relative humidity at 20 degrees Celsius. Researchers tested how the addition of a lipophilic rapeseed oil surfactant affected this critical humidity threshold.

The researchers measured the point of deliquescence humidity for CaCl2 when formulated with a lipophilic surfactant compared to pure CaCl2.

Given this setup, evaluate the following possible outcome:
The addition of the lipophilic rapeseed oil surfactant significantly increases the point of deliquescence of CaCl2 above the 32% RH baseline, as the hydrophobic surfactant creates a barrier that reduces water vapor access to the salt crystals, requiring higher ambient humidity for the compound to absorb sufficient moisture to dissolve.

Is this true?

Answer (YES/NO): NO